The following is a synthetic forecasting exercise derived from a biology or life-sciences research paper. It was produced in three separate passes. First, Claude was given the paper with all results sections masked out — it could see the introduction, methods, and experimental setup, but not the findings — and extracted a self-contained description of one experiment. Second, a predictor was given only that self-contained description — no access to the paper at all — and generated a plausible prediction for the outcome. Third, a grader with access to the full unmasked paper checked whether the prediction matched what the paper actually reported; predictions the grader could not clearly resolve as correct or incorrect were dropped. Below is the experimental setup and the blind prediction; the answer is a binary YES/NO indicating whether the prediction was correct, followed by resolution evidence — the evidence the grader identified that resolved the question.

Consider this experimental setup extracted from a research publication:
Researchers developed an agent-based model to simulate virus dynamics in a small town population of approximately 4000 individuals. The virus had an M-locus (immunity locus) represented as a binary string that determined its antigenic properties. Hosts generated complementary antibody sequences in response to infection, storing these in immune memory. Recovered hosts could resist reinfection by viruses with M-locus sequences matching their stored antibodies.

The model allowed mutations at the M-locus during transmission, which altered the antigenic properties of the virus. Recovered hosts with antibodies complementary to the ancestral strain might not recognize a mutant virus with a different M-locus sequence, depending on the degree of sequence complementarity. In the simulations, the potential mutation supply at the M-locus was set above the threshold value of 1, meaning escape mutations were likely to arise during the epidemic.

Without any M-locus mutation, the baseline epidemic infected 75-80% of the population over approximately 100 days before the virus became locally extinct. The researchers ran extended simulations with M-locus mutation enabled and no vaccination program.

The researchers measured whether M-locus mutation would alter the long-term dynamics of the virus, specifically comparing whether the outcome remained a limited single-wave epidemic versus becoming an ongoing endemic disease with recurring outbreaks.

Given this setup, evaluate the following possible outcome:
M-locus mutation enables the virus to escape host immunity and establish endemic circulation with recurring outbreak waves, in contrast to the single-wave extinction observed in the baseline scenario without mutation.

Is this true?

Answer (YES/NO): NO